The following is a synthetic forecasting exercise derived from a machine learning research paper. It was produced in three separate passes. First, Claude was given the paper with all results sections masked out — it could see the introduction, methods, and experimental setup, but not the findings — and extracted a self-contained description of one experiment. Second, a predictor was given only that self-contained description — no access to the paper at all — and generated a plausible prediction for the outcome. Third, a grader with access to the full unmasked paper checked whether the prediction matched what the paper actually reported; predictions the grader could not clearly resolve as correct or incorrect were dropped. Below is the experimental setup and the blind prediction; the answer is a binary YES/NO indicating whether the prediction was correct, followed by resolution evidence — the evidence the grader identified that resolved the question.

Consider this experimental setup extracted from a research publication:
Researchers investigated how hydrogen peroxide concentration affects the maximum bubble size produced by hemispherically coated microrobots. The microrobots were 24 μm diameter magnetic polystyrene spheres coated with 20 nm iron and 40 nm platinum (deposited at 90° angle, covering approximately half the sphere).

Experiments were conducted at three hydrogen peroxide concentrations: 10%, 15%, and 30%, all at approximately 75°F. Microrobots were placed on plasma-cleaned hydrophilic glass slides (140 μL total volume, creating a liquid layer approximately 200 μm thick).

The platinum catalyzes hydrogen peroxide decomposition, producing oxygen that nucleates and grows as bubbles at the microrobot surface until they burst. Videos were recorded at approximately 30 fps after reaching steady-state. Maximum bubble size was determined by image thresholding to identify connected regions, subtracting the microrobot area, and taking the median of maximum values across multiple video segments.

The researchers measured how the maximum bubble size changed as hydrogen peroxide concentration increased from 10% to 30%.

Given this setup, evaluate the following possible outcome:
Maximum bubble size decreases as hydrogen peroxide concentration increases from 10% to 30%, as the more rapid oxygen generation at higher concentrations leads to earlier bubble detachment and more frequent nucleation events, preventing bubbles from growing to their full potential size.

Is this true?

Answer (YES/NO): NO